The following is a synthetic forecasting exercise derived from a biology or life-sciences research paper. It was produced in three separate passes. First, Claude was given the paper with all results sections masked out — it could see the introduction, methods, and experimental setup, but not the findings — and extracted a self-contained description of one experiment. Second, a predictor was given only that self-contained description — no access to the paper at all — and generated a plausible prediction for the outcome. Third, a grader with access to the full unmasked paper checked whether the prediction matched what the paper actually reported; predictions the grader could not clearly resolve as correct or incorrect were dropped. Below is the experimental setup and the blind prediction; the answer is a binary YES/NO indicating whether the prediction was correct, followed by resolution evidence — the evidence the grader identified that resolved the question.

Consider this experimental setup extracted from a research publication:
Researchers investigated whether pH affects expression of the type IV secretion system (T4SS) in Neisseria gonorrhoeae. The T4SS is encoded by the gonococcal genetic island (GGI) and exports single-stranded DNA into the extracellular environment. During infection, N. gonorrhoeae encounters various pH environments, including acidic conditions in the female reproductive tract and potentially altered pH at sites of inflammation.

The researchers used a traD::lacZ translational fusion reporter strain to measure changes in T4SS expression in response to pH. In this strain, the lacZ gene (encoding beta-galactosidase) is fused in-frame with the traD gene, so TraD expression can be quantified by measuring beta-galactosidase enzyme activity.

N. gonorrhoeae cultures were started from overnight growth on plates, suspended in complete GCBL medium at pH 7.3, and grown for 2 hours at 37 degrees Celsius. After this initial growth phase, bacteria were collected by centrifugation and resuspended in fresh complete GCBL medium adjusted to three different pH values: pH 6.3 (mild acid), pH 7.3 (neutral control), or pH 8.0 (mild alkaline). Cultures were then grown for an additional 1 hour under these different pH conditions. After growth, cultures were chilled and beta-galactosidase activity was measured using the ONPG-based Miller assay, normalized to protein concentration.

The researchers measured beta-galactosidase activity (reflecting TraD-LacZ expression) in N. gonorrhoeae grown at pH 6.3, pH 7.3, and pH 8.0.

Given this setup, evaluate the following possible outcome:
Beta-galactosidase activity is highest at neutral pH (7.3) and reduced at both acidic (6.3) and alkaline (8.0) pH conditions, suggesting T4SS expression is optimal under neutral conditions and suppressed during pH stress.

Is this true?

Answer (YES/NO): NO